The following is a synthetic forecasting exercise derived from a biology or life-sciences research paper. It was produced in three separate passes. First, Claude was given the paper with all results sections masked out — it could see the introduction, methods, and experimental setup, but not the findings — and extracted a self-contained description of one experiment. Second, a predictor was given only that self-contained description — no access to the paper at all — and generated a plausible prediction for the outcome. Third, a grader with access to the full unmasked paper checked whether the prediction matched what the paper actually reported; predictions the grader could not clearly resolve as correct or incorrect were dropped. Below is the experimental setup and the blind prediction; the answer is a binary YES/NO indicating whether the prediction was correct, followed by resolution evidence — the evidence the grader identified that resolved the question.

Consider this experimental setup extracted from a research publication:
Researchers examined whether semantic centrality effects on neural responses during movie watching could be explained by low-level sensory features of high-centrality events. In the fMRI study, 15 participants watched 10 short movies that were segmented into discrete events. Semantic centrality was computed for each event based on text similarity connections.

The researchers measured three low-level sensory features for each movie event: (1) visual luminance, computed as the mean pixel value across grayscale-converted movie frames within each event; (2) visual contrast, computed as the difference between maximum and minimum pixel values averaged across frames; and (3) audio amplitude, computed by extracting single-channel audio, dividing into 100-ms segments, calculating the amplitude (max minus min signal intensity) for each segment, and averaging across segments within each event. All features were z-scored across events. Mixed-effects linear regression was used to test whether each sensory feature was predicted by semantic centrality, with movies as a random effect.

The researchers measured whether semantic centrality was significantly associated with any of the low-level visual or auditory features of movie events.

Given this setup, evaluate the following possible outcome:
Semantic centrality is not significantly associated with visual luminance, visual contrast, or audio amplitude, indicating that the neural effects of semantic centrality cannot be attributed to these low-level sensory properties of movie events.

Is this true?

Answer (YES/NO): YES